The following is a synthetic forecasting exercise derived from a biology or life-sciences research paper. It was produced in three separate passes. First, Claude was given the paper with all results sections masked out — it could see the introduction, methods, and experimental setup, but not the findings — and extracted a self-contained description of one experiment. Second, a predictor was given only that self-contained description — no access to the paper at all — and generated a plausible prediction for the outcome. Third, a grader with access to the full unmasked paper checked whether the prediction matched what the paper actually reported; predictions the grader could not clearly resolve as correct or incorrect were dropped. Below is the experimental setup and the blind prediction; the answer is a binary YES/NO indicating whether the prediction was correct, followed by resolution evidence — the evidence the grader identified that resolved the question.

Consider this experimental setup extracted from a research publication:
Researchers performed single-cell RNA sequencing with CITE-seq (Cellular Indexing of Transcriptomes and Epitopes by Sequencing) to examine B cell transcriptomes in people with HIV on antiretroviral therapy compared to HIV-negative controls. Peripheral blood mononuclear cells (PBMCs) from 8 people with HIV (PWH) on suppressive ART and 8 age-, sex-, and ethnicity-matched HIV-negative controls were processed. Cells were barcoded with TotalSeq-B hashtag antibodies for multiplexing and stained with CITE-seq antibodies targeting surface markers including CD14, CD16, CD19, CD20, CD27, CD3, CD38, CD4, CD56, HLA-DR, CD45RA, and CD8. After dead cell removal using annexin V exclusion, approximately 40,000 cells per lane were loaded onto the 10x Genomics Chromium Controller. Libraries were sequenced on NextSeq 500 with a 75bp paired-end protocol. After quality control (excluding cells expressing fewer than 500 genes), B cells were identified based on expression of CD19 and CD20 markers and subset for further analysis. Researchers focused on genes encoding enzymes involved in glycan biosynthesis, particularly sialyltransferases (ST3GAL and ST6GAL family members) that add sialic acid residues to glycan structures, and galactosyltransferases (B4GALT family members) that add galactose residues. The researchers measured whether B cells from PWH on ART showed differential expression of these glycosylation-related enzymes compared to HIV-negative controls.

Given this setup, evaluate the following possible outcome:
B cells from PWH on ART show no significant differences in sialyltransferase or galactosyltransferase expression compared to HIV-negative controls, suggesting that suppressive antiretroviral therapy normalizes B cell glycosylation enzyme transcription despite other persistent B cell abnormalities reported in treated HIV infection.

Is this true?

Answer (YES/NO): NO